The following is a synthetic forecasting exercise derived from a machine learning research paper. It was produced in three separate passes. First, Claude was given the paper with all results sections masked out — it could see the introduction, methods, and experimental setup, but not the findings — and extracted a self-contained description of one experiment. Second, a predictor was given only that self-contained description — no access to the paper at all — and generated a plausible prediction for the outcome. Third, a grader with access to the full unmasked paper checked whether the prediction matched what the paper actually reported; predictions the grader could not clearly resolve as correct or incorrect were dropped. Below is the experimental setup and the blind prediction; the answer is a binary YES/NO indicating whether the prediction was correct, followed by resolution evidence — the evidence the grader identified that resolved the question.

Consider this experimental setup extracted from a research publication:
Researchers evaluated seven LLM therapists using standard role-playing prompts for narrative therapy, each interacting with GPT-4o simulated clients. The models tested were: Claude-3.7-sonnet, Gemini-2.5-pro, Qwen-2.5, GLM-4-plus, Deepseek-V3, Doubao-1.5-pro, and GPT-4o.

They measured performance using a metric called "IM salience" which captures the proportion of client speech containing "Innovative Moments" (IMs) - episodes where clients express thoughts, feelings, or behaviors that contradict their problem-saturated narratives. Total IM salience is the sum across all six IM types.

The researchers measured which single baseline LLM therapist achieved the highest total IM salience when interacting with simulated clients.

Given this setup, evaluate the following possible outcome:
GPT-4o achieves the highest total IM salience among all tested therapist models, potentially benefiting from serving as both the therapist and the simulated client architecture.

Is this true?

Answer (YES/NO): NO